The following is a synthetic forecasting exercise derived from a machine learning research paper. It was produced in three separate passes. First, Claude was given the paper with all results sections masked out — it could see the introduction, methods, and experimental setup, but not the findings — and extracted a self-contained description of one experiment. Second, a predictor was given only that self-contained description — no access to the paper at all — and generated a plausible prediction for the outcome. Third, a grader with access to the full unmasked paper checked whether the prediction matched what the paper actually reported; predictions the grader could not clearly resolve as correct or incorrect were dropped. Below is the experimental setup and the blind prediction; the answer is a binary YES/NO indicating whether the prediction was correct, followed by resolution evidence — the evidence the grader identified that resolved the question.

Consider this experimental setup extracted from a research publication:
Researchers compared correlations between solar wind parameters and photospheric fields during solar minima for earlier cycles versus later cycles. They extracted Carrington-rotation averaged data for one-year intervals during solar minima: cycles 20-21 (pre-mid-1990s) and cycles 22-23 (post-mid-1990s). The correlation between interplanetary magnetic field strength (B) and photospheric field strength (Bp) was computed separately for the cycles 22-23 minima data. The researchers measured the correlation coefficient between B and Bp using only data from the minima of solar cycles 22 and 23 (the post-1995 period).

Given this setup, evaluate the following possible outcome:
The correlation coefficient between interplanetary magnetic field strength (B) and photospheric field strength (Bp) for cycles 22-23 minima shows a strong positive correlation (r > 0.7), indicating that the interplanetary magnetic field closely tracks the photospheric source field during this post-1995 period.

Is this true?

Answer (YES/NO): YES